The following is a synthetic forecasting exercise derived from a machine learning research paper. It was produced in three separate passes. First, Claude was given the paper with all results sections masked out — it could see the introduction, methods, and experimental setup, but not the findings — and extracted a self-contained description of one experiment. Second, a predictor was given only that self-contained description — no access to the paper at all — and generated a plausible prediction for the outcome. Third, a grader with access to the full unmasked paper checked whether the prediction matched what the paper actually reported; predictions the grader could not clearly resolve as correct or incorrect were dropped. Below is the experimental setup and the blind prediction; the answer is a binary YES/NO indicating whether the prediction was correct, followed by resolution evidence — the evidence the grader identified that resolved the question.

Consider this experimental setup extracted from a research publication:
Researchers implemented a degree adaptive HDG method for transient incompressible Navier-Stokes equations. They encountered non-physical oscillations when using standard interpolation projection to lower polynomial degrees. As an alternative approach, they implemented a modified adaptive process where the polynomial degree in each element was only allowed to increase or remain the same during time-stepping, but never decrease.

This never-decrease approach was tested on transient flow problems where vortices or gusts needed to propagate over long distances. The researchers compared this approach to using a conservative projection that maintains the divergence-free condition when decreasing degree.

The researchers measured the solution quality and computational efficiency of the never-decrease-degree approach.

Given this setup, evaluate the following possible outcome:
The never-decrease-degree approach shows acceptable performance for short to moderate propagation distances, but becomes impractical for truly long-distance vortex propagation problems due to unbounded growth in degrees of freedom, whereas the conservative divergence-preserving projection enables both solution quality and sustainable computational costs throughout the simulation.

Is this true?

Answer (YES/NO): NO